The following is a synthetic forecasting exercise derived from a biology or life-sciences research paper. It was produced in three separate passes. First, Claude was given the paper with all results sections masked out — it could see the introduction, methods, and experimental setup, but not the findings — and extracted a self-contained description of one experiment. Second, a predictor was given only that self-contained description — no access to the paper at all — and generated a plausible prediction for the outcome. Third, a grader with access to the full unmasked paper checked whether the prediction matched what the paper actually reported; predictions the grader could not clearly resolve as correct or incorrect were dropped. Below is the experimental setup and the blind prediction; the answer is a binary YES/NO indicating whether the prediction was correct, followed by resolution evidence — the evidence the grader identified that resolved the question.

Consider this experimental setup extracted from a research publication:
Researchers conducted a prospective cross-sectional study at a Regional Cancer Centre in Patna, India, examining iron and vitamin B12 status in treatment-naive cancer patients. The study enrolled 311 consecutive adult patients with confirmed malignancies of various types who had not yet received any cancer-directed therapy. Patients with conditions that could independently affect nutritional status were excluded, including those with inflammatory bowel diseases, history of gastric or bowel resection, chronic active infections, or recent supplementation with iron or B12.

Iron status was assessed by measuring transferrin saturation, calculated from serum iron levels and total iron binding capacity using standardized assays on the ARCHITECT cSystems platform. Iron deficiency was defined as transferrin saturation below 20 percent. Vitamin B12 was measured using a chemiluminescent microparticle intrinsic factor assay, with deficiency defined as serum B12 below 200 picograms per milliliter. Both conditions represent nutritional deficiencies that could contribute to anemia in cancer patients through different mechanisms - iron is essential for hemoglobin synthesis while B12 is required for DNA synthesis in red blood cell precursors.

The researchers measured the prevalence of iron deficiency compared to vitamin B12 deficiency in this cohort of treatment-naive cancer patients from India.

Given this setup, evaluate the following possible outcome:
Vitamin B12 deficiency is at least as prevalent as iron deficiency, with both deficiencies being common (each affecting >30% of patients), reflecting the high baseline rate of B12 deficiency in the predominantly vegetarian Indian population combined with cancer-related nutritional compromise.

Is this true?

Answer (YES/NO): NO